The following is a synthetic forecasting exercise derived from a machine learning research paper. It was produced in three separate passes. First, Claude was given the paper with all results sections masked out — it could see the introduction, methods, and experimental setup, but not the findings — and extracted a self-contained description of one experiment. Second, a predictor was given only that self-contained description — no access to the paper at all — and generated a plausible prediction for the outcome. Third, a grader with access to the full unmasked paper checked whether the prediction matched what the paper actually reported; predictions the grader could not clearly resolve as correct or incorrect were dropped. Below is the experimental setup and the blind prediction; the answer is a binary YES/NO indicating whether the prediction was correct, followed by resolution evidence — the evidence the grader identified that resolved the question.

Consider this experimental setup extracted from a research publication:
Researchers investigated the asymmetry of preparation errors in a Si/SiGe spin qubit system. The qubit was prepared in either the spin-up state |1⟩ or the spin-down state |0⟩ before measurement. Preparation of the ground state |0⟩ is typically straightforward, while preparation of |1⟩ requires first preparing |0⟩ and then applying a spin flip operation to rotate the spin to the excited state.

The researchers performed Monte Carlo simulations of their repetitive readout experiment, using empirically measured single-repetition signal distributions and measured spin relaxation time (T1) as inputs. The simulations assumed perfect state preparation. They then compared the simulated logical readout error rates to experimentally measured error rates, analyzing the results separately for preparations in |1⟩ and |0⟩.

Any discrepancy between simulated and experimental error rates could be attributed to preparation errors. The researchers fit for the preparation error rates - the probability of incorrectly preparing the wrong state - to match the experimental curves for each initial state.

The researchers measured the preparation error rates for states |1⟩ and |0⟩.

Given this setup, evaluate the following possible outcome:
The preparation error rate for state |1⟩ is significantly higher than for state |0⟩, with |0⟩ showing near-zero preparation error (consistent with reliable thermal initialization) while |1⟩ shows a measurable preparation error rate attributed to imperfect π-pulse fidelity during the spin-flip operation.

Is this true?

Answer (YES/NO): YES